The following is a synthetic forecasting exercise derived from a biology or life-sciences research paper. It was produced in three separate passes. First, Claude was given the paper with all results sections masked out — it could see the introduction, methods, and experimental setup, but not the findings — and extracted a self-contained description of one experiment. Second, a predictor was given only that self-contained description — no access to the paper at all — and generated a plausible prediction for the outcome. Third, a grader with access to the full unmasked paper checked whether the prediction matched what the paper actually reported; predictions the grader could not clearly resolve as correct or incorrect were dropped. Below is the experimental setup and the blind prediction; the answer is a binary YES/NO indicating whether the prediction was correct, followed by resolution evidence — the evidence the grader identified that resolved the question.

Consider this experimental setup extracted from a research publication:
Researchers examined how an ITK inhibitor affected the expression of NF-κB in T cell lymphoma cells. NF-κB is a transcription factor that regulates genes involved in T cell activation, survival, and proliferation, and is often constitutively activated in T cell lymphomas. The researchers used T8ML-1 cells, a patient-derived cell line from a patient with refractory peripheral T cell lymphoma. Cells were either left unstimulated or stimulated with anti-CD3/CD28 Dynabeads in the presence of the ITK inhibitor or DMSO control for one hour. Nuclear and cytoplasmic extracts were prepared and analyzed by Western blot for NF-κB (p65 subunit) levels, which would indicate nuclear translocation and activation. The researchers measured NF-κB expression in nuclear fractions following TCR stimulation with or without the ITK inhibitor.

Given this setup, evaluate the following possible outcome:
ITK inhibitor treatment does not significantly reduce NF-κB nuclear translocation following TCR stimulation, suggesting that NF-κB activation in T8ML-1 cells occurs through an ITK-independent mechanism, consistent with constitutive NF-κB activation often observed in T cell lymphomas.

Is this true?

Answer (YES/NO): NO